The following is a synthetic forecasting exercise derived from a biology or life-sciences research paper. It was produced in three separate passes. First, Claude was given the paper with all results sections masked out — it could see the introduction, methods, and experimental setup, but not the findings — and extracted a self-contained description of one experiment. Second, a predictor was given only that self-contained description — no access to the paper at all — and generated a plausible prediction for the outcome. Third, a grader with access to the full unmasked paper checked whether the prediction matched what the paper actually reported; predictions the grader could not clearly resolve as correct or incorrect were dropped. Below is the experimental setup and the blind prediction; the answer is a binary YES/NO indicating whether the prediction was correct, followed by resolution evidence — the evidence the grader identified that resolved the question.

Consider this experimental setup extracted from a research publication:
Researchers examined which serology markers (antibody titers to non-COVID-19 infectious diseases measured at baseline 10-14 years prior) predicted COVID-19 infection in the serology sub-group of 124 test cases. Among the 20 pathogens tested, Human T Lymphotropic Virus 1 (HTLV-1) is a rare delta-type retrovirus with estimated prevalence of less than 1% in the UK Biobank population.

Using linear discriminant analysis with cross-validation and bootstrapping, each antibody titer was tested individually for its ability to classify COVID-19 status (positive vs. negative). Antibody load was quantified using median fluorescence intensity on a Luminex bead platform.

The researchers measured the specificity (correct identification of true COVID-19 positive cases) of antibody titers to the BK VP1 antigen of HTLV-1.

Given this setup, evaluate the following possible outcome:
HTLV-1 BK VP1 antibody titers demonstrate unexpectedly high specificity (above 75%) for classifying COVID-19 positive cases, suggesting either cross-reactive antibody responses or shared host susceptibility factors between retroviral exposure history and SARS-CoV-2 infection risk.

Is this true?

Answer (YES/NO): NO